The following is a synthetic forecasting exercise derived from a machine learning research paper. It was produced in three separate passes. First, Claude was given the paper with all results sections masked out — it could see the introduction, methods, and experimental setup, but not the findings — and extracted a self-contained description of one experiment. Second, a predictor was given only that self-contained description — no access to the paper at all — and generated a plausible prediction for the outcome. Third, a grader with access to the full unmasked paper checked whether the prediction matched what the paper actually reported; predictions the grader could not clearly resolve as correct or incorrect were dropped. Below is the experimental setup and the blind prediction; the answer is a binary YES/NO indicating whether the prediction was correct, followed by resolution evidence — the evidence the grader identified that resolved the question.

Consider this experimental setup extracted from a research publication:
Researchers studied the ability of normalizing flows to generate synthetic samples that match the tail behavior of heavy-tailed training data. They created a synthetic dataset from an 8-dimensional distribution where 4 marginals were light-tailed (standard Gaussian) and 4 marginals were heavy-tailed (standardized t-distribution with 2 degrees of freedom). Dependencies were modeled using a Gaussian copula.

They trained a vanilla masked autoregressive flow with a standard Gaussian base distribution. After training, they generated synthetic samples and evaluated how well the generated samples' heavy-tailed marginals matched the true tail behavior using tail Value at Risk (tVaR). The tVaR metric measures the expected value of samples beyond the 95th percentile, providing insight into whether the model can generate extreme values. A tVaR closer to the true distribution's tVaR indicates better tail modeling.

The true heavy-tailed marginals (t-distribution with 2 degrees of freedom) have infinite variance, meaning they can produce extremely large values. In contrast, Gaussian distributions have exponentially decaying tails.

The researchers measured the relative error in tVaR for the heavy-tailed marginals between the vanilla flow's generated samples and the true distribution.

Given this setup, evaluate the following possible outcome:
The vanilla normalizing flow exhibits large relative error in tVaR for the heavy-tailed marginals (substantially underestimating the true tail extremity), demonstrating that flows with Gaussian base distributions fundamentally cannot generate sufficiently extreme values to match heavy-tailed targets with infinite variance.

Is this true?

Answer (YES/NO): YES